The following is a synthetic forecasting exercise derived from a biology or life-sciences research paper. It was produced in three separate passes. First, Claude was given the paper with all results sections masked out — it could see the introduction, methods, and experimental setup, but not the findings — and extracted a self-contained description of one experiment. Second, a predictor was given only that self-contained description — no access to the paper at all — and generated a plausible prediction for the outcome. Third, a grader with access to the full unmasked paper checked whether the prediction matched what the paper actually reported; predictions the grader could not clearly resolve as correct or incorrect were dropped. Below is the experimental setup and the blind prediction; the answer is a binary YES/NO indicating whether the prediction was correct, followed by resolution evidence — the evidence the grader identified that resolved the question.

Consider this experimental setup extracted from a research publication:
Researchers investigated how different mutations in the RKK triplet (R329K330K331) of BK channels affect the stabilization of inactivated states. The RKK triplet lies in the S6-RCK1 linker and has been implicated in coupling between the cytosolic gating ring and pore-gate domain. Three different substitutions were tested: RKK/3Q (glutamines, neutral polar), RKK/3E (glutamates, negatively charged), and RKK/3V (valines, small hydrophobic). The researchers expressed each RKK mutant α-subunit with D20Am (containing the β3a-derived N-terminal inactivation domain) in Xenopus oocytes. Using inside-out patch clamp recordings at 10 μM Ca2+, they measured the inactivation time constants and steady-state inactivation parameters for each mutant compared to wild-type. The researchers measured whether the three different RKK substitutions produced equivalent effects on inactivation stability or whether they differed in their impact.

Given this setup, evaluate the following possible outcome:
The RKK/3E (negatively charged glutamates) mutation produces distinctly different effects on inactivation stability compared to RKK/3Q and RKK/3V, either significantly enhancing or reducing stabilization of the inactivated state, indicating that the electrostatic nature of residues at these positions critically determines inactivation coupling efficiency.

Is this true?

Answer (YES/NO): NO